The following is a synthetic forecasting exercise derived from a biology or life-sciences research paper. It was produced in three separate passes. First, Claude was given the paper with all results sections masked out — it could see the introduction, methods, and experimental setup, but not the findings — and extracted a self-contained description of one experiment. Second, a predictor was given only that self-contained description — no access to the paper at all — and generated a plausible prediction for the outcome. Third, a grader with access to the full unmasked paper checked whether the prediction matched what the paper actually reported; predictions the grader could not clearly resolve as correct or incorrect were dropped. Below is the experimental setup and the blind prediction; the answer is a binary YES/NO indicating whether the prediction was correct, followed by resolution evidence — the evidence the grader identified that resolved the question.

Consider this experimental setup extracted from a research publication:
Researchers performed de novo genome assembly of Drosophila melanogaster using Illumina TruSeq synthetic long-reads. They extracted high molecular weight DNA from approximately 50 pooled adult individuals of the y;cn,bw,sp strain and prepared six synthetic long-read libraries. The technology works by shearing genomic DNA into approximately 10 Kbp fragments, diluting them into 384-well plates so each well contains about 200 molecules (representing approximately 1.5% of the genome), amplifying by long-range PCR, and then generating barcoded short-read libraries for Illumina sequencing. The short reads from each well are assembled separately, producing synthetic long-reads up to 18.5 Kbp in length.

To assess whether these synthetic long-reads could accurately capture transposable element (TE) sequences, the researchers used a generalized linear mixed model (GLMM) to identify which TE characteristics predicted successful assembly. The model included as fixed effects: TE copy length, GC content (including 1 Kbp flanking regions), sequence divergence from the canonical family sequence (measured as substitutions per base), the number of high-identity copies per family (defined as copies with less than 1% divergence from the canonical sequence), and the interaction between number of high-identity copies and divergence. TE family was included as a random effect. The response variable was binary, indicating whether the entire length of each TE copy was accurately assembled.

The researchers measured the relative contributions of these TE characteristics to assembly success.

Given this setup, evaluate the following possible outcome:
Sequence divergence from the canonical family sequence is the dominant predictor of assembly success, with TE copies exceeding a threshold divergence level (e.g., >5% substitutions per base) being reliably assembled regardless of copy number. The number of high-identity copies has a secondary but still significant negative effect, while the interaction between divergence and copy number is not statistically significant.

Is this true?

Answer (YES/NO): NO